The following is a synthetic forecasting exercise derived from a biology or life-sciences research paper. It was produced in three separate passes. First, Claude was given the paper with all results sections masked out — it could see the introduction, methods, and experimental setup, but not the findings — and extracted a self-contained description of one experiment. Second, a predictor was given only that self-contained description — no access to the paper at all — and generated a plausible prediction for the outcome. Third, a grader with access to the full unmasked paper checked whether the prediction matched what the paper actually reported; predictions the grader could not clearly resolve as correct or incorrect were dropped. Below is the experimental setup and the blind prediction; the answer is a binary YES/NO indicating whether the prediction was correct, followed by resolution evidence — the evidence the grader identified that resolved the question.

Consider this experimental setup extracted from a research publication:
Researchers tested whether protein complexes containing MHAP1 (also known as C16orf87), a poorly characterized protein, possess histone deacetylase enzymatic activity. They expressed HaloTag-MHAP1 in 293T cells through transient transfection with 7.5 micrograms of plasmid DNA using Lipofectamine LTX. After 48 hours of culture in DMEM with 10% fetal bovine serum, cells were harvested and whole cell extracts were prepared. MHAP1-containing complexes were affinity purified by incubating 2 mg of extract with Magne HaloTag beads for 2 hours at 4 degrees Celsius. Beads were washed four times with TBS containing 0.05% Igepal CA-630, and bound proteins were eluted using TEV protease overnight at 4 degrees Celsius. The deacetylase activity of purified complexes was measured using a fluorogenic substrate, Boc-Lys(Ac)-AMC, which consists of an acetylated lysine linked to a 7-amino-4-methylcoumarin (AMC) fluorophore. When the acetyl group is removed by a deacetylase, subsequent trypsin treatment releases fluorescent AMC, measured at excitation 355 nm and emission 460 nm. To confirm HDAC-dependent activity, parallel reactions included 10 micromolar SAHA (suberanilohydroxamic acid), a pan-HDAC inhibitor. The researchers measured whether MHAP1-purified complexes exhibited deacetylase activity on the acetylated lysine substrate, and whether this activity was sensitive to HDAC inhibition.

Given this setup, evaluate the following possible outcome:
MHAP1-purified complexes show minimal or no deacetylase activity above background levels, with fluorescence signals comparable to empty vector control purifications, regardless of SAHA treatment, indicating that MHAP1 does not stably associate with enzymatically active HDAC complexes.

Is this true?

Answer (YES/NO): NO